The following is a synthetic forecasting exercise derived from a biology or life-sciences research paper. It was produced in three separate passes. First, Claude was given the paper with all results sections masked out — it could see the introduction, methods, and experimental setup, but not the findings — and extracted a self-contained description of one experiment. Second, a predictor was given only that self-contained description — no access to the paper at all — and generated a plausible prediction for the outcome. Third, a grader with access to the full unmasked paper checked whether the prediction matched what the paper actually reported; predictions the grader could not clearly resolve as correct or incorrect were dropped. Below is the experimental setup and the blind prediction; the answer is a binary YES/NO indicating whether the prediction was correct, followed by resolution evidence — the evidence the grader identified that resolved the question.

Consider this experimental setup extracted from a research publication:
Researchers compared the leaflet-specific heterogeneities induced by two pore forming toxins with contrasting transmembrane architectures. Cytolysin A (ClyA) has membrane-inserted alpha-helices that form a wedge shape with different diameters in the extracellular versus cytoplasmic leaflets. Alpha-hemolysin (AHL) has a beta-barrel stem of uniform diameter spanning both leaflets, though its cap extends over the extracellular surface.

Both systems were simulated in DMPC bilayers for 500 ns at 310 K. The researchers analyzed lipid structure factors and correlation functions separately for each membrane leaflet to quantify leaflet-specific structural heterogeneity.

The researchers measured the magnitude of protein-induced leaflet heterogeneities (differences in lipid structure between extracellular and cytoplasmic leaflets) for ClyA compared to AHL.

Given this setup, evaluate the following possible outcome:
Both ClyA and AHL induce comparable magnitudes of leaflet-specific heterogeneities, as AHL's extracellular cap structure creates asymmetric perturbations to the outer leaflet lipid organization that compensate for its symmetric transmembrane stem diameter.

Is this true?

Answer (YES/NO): NO